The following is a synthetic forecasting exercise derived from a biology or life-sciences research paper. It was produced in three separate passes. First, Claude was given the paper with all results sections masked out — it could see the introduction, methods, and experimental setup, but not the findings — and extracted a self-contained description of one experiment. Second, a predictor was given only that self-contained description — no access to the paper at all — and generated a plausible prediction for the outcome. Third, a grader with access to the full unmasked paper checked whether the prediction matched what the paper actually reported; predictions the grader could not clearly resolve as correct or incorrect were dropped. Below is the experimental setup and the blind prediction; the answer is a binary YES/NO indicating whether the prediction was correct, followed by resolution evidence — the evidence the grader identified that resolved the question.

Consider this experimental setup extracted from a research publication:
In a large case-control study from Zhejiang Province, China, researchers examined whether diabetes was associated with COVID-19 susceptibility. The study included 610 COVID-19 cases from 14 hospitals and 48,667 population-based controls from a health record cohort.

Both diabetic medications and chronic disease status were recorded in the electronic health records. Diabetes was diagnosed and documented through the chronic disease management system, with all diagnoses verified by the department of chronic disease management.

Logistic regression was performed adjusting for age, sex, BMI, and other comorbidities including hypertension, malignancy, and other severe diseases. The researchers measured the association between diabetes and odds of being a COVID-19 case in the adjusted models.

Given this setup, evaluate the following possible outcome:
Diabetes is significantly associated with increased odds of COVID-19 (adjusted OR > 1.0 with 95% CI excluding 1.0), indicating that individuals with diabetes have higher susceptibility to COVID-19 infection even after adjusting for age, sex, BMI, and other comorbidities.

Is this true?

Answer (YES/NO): YES